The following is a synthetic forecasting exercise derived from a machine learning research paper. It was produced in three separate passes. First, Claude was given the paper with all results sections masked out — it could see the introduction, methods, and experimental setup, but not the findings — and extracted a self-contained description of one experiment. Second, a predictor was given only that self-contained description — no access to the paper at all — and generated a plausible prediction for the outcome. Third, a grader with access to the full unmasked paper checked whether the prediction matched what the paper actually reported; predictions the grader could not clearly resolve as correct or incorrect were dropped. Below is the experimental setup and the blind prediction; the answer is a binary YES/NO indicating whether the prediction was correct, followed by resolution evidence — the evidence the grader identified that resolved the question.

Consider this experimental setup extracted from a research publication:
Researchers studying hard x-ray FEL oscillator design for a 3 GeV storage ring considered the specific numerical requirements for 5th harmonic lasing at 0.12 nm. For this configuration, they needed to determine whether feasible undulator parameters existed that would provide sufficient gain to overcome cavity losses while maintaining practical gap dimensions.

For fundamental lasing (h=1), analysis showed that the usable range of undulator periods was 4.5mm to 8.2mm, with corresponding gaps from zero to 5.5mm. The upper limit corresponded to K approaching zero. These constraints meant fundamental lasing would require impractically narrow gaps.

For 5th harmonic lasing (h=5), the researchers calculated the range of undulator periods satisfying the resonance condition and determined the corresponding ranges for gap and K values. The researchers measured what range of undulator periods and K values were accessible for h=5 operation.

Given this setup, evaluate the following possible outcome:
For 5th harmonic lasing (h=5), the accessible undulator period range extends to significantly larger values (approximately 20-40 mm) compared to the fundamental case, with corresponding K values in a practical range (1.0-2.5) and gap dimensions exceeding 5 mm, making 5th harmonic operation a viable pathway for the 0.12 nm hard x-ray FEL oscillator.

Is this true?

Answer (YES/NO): NO